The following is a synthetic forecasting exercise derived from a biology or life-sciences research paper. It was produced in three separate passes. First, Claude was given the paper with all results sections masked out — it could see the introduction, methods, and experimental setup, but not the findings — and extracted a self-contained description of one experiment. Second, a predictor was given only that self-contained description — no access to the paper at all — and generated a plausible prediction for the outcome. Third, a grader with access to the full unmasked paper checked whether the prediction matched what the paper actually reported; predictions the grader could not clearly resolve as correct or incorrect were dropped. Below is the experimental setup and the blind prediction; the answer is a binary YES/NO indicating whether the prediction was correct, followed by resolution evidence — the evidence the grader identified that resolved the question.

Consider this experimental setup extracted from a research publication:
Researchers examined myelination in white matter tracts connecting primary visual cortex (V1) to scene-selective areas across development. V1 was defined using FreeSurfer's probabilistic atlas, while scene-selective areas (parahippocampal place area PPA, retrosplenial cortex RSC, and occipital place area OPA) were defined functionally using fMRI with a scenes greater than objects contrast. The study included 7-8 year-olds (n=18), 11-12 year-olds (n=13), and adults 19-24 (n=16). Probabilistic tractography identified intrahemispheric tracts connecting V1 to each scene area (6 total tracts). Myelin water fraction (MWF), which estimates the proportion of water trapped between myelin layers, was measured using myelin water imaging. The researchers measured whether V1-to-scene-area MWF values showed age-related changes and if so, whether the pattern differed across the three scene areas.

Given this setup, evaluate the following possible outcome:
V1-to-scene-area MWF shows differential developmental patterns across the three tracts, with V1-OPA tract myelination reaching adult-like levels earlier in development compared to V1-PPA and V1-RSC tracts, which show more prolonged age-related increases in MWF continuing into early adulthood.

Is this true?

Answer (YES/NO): NO